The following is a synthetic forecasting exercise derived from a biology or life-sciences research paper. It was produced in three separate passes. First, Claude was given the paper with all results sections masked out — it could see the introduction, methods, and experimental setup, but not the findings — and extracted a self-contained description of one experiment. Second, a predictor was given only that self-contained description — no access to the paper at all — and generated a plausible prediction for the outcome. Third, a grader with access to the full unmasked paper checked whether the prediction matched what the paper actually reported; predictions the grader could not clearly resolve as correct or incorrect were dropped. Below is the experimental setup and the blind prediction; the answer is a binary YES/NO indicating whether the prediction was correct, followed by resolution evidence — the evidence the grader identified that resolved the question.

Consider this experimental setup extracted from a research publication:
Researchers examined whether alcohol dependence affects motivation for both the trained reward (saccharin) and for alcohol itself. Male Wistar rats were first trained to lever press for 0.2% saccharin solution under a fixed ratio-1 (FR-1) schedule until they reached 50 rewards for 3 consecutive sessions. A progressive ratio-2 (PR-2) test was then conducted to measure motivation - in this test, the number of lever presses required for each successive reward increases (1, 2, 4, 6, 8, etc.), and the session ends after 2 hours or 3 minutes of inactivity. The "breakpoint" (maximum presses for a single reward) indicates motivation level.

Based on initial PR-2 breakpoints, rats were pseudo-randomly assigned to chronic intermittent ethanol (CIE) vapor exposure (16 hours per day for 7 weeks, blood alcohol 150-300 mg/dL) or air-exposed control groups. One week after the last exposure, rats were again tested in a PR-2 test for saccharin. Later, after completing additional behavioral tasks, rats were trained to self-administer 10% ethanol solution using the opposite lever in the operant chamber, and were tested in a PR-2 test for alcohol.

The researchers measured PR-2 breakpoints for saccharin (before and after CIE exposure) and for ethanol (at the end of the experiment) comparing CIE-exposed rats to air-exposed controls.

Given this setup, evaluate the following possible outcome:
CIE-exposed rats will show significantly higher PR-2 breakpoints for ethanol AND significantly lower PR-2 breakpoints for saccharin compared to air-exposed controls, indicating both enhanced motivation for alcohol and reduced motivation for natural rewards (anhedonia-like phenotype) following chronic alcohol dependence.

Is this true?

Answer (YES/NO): NO